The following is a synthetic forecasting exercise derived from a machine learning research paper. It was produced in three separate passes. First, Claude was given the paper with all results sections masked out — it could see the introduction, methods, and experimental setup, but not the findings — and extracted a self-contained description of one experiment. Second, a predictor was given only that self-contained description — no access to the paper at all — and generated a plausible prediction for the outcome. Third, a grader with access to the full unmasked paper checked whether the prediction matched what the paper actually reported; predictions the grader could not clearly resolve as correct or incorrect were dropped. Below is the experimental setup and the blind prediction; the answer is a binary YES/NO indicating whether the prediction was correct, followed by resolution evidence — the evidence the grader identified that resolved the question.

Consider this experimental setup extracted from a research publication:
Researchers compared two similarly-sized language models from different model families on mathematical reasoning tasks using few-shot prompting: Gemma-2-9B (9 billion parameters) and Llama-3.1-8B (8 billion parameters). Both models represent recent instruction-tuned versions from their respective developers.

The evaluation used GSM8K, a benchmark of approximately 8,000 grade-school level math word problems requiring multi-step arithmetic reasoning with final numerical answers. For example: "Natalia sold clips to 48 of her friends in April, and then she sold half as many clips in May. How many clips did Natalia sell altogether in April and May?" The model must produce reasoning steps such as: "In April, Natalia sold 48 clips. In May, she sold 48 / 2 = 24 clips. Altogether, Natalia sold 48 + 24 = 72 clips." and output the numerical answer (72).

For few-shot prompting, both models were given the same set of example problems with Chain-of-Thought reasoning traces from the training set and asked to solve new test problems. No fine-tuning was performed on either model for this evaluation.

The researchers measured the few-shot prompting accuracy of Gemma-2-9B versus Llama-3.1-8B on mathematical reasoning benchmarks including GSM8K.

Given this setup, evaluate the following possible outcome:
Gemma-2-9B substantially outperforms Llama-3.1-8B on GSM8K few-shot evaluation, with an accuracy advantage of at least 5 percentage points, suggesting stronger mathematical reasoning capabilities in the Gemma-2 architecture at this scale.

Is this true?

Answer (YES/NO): YES